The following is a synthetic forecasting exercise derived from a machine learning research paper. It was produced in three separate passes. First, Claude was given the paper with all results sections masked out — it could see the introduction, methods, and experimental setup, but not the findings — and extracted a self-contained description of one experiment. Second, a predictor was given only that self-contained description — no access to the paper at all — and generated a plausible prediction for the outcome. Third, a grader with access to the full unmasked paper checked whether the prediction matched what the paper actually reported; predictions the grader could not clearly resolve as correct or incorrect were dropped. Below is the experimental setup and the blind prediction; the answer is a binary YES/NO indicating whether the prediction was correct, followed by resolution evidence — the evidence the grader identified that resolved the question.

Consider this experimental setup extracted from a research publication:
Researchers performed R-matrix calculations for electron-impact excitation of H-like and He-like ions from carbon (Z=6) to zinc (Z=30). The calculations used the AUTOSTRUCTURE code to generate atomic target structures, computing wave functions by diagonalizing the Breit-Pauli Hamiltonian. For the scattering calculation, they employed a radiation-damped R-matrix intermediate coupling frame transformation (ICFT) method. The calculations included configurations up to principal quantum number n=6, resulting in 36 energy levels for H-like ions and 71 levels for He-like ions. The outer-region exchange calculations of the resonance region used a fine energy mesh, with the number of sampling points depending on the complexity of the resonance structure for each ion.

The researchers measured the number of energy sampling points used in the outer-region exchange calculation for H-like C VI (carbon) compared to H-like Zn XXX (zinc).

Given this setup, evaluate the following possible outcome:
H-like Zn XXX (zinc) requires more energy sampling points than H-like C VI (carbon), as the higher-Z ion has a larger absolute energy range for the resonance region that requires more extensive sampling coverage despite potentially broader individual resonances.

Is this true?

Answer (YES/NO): YES